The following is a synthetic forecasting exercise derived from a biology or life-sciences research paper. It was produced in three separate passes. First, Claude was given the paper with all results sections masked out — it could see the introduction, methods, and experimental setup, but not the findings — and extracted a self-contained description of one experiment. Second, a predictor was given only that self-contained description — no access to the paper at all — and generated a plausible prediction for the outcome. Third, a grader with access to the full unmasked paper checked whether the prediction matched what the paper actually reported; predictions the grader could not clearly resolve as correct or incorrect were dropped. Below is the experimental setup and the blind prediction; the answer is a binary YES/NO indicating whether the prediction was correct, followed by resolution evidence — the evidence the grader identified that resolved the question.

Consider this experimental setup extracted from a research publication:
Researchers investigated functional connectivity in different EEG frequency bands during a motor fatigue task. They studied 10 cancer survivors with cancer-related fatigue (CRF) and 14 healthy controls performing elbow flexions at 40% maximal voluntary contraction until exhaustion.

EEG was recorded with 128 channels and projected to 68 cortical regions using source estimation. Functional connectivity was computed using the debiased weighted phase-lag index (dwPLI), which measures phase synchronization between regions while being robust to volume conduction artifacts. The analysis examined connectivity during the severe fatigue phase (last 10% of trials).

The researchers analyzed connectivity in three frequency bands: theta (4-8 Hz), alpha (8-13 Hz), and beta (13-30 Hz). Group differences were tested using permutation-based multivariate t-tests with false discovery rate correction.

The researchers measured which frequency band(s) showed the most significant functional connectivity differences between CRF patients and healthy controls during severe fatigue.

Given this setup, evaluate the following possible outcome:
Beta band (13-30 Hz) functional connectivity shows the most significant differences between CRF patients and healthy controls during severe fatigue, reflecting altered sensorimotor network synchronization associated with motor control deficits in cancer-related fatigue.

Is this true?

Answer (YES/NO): NO